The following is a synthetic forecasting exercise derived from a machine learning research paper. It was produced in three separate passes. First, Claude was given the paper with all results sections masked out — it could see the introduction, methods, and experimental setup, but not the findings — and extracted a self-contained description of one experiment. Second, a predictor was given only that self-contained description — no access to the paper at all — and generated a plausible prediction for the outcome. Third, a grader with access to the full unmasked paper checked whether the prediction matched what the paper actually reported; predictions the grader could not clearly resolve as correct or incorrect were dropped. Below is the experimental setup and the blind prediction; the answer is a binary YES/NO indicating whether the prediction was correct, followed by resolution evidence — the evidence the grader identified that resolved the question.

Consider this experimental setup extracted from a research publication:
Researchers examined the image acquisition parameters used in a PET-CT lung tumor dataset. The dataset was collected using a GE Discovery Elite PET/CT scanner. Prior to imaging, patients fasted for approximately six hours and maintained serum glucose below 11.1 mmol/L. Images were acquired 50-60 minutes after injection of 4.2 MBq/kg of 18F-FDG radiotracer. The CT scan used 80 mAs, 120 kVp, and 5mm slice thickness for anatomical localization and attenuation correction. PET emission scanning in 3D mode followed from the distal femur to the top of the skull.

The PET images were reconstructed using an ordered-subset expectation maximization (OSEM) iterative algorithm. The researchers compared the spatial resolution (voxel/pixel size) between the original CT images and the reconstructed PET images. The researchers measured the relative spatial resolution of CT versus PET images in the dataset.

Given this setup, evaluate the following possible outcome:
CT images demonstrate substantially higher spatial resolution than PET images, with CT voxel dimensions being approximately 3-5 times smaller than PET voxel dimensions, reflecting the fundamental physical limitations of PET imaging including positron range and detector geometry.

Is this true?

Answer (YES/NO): NO